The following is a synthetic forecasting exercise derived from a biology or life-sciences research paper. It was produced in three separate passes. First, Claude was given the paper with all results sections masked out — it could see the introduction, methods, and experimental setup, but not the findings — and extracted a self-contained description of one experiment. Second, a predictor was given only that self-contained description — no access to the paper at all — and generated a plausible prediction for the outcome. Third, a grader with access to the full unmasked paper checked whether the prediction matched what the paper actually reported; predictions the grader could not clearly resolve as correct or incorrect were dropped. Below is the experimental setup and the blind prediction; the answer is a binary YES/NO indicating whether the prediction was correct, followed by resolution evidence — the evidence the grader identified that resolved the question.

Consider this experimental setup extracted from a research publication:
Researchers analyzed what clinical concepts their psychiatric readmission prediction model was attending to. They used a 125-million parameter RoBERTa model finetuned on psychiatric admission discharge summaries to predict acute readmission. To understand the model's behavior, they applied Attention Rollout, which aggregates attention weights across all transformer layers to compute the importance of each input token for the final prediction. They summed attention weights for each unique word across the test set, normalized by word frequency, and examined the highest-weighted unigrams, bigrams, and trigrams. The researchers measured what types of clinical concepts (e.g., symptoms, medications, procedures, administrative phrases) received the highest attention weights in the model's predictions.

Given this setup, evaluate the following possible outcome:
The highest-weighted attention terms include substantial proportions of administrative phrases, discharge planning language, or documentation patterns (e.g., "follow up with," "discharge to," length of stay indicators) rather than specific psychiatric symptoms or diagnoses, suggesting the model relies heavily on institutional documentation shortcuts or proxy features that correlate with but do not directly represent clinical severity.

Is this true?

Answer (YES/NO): NO